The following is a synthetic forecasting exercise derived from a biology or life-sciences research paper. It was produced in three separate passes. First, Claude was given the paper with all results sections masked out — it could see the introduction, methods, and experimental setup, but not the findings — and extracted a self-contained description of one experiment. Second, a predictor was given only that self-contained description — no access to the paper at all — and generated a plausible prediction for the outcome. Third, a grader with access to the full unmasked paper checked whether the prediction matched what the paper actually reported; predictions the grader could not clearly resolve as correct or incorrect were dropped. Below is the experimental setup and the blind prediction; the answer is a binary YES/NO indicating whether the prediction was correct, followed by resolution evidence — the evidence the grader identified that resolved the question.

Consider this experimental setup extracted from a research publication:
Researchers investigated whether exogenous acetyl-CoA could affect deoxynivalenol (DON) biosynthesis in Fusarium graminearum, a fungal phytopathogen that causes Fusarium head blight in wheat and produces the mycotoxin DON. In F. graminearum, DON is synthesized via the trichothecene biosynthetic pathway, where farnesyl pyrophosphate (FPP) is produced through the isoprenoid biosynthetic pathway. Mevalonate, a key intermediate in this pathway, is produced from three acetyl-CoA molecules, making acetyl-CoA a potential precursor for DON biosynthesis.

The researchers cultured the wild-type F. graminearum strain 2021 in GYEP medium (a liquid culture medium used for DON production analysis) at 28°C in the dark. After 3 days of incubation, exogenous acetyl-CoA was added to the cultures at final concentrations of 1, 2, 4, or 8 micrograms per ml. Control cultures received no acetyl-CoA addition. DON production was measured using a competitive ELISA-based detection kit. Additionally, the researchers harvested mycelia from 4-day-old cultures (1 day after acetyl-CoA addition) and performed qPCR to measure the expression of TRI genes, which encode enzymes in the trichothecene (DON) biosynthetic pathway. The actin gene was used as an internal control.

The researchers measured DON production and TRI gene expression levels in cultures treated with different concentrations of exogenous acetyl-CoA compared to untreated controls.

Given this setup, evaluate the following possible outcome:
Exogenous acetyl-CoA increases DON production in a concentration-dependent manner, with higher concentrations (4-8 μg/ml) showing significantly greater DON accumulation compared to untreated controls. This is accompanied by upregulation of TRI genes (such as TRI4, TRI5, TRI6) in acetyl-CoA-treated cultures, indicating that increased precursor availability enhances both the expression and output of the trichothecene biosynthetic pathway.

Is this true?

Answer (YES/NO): NO